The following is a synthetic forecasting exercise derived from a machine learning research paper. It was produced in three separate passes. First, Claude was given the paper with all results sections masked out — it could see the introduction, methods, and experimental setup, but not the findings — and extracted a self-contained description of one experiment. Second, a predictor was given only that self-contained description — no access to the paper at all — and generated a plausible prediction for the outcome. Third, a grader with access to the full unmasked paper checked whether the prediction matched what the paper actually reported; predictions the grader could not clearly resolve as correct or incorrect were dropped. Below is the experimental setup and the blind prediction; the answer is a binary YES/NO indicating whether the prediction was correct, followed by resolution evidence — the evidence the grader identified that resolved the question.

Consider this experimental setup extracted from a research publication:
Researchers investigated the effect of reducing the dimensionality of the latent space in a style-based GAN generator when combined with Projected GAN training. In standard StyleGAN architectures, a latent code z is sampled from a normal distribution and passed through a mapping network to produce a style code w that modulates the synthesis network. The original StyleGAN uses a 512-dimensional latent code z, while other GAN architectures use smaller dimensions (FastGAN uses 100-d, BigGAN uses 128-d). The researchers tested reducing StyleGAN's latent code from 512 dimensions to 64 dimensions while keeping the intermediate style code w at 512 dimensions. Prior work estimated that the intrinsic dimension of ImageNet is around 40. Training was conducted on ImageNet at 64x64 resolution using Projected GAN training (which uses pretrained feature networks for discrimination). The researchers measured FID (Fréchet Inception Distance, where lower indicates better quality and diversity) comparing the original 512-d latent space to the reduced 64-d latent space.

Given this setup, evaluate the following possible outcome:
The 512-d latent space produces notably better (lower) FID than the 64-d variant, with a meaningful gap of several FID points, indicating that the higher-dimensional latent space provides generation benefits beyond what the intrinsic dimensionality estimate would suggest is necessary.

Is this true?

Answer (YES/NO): NO